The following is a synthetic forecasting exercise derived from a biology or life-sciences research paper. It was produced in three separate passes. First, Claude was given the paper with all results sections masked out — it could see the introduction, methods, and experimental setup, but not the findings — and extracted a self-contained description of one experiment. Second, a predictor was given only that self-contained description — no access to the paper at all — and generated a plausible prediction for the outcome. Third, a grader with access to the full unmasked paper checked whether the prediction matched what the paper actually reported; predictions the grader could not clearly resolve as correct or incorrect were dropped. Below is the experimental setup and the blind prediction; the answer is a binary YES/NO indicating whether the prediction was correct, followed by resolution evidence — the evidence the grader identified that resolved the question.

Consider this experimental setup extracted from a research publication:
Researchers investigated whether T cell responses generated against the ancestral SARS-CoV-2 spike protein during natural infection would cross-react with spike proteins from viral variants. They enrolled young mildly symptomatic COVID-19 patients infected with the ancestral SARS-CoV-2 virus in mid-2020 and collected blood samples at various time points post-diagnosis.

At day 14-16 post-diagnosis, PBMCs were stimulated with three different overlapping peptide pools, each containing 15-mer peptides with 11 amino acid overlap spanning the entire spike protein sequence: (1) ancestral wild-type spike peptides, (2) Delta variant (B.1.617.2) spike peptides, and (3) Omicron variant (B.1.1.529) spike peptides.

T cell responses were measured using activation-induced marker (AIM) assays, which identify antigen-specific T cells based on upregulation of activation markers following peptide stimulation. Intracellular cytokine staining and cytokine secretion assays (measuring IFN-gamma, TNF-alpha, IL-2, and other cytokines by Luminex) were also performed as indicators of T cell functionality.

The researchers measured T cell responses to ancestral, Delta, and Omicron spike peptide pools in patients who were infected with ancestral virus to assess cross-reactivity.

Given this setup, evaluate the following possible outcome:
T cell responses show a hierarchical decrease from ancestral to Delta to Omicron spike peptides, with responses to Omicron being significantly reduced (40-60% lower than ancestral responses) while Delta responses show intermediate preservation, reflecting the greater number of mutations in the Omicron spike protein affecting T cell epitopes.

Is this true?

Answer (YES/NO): NO